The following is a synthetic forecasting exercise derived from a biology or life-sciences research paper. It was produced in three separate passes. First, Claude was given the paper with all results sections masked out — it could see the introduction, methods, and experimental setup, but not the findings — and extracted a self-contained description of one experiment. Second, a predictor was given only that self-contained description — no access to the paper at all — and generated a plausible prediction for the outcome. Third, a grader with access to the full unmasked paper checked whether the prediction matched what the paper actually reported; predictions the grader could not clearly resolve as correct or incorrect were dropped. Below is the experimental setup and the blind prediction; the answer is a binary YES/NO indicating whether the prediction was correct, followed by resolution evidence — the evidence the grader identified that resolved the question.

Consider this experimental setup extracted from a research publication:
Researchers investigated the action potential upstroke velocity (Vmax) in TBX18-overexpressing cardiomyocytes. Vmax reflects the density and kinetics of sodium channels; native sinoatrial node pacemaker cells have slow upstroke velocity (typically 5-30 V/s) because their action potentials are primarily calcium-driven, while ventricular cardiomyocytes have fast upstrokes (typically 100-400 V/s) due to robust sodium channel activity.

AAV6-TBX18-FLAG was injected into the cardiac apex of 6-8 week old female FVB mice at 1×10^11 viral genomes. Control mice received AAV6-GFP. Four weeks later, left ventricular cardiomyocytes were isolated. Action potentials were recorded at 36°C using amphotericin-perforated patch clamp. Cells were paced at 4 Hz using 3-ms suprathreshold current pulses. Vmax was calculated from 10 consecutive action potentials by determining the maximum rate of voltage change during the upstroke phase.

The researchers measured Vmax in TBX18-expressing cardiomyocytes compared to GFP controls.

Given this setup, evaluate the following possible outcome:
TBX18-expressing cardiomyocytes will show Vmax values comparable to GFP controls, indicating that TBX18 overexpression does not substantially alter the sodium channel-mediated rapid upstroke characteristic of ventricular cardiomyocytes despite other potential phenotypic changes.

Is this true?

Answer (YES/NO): NO